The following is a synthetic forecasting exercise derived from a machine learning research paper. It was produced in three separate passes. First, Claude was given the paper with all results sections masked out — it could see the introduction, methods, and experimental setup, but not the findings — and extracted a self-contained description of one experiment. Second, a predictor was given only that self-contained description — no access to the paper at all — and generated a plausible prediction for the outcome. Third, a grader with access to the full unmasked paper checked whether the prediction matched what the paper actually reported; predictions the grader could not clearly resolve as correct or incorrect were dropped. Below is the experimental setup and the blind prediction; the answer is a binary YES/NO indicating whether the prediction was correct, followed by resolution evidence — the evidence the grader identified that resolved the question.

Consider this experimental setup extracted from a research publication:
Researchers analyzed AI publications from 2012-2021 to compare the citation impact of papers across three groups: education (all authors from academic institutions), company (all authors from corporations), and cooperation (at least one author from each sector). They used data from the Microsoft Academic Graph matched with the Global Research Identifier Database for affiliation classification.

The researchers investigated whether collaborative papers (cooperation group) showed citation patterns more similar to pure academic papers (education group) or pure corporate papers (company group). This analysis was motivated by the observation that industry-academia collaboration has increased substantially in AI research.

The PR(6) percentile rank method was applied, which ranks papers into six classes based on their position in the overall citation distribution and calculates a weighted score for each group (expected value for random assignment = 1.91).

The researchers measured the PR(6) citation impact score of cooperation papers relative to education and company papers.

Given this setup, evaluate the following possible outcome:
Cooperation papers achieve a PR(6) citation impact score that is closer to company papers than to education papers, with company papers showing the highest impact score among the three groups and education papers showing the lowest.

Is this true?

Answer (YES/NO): NO